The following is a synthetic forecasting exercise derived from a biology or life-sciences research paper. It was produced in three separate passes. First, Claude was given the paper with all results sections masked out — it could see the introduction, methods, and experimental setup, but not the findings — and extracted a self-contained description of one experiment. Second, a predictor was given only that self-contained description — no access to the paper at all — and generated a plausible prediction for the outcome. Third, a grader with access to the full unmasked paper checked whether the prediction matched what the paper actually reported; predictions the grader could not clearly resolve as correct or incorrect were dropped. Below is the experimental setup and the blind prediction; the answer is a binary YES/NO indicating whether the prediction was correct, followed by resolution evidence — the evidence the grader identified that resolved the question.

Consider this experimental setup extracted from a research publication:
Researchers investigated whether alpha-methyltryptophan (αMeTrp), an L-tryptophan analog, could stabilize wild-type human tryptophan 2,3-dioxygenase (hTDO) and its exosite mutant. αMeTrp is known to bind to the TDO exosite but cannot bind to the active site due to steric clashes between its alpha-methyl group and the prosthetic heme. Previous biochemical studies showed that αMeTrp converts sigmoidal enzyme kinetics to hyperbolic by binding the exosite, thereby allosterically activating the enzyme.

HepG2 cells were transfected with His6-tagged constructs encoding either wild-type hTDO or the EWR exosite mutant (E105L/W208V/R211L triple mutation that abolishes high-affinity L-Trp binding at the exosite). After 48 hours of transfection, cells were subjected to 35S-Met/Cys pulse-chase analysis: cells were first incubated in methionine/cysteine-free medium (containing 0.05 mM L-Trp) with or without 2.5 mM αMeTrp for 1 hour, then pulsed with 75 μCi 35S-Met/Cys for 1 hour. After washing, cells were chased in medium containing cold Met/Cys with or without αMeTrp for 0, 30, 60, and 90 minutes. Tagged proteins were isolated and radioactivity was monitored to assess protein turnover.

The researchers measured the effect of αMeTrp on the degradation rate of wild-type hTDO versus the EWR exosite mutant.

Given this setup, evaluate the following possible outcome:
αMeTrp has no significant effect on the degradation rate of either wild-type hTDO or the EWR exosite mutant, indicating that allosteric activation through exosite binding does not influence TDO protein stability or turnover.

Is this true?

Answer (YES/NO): NO